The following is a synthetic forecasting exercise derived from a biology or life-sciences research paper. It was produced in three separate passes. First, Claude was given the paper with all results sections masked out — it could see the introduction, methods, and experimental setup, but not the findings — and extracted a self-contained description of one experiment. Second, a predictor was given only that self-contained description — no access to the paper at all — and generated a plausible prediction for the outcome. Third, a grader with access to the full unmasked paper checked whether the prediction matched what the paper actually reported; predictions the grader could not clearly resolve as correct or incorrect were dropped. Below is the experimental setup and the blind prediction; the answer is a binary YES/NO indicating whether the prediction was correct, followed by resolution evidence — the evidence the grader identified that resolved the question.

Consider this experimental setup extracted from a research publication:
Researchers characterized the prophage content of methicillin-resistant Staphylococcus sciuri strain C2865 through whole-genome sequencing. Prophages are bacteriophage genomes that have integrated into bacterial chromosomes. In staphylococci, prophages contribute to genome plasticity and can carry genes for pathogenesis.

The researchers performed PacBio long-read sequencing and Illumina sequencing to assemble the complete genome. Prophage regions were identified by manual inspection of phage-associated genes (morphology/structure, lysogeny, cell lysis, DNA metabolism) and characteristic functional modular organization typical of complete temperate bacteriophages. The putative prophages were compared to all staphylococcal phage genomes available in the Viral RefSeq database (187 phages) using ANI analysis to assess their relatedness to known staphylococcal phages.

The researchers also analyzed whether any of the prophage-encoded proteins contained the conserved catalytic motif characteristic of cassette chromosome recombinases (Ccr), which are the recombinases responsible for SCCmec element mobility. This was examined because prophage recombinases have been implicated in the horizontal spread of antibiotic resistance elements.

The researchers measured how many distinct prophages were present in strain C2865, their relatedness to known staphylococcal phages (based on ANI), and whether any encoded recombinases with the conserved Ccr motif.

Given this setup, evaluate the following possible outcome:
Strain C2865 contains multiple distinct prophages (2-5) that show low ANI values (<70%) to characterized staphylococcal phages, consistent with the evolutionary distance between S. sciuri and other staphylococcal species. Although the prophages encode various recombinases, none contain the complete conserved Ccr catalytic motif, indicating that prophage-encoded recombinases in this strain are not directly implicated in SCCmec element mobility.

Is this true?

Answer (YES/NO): NO